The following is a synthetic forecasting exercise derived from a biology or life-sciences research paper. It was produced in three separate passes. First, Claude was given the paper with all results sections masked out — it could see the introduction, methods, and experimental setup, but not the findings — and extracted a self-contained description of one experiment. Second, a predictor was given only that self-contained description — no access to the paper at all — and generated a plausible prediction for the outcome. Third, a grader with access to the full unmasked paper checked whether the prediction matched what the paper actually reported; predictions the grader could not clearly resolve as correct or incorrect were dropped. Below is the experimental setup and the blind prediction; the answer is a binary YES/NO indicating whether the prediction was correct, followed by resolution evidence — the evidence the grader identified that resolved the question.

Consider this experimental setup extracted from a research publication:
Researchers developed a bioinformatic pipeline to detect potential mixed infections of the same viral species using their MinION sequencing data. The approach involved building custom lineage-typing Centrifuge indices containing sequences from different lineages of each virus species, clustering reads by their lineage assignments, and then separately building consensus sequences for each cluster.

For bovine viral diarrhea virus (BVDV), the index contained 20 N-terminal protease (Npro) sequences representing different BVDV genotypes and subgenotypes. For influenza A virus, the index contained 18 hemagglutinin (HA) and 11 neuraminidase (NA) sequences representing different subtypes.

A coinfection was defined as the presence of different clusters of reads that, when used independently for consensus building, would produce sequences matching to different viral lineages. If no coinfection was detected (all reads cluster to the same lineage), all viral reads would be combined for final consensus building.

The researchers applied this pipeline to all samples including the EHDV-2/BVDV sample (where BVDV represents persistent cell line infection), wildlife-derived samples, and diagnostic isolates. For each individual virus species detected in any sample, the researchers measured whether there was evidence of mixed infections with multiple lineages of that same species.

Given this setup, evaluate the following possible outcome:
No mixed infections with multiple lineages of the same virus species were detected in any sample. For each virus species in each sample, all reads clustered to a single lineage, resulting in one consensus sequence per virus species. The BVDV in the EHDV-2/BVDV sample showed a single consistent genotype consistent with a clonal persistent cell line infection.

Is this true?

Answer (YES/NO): YES